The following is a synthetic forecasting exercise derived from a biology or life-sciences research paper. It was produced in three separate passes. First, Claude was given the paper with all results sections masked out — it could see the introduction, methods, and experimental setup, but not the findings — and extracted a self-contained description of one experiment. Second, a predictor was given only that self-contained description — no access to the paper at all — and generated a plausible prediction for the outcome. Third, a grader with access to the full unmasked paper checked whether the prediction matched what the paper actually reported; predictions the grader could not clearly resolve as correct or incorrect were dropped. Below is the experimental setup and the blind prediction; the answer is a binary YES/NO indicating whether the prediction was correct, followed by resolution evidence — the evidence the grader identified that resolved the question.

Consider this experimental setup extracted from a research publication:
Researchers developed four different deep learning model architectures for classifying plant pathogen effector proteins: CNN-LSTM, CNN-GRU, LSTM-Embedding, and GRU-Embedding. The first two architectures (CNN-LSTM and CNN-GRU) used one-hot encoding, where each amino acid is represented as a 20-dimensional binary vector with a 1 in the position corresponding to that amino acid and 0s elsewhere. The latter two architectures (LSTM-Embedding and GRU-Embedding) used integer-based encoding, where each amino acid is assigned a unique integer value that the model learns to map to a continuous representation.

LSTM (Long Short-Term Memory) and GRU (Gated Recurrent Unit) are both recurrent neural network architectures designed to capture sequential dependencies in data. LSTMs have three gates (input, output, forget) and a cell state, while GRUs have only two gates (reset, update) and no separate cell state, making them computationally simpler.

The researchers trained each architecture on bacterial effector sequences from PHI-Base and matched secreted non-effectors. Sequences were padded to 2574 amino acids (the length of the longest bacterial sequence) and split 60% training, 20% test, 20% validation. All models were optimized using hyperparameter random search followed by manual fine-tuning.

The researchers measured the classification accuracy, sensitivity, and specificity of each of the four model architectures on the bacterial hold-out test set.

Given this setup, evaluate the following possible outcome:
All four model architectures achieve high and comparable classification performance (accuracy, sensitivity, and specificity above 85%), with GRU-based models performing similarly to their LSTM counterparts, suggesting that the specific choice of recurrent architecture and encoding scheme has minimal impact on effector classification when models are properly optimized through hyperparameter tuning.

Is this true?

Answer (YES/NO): NO